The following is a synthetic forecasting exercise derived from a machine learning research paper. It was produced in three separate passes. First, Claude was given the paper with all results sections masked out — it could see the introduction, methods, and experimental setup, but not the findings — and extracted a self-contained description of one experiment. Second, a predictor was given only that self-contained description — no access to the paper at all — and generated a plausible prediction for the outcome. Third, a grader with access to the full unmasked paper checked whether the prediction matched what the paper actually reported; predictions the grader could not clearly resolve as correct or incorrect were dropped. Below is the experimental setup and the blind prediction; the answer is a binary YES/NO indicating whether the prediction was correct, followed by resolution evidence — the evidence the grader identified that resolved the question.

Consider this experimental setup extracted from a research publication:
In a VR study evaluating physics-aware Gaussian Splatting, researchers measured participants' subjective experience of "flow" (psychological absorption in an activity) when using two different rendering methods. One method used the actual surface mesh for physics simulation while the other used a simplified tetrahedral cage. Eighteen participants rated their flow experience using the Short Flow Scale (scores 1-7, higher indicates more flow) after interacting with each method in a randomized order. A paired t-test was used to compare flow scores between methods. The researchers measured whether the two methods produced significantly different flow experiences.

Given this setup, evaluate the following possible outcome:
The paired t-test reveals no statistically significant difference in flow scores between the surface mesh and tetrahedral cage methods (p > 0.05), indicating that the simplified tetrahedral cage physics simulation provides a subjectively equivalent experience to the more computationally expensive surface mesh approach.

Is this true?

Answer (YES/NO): YES